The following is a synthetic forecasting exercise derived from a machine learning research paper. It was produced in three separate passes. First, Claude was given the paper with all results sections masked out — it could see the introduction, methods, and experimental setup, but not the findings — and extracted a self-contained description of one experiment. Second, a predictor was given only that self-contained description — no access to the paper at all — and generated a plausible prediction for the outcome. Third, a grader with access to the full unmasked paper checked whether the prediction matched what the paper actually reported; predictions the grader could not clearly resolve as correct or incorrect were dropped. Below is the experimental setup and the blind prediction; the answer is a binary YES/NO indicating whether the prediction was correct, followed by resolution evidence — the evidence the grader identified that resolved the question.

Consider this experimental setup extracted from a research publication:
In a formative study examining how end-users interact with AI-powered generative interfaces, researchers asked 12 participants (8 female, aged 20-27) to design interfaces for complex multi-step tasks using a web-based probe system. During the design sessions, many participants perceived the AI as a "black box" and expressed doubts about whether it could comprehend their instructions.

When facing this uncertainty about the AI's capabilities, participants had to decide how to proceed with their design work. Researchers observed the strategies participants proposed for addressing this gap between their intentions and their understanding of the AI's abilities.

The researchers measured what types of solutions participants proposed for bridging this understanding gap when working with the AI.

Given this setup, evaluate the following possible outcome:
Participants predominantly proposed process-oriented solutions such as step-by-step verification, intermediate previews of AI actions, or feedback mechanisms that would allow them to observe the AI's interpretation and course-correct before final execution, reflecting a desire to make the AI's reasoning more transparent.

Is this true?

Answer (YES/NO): NO